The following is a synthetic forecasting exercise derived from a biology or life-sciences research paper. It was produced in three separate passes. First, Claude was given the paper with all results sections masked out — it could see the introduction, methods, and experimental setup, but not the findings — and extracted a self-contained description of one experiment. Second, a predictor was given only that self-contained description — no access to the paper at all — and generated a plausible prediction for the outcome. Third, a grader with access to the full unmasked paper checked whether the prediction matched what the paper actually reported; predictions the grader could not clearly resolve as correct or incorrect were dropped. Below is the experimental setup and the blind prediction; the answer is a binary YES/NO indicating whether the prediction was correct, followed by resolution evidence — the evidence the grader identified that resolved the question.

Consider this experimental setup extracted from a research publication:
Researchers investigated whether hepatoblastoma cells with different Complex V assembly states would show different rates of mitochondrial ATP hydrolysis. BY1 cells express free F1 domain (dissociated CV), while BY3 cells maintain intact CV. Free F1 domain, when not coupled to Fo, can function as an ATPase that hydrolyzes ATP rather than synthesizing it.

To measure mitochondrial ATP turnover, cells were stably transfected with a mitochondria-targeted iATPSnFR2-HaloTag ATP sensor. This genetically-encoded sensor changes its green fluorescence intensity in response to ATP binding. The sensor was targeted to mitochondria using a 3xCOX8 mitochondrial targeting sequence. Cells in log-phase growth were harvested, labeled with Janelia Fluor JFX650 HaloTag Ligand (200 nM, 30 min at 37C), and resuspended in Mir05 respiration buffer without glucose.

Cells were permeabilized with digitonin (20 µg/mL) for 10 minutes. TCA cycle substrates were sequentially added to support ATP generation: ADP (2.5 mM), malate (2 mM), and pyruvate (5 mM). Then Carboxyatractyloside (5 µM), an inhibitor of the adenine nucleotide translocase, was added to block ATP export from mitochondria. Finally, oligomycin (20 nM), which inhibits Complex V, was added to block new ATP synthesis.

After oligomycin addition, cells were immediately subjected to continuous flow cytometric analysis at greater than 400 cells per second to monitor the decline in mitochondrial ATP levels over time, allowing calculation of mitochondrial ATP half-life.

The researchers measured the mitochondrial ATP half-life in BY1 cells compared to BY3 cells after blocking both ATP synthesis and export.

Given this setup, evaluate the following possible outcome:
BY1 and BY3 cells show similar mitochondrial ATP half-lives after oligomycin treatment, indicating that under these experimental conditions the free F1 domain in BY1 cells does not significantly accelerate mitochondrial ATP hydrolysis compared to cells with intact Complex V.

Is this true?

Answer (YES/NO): NO